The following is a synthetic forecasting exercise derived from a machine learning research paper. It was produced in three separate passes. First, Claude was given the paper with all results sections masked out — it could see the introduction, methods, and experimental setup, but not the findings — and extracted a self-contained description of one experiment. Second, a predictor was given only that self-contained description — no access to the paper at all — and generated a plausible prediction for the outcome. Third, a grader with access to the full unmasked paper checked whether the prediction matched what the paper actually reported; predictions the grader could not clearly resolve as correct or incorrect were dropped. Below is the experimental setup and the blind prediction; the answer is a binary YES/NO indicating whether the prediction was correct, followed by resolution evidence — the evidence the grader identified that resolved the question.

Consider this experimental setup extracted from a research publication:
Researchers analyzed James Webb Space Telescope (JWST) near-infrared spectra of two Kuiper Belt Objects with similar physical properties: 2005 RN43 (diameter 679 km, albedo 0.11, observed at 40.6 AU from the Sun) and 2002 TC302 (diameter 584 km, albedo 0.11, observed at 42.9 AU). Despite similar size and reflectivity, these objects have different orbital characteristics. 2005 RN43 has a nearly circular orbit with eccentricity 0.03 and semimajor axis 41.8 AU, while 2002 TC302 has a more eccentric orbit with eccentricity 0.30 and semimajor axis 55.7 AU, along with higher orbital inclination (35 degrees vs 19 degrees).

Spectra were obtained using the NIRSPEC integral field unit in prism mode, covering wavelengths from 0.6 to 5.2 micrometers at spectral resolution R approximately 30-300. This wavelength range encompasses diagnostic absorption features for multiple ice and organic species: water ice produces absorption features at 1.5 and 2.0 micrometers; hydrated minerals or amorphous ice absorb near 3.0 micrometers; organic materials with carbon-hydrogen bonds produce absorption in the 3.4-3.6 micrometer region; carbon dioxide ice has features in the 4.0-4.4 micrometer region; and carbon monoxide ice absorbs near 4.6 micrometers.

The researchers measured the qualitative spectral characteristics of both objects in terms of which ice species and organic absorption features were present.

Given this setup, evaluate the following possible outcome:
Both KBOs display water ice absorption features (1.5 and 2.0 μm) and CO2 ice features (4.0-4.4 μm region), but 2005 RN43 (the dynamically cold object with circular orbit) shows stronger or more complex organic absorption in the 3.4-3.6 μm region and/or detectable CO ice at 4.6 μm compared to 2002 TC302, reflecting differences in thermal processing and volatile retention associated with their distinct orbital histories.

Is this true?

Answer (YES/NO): NO